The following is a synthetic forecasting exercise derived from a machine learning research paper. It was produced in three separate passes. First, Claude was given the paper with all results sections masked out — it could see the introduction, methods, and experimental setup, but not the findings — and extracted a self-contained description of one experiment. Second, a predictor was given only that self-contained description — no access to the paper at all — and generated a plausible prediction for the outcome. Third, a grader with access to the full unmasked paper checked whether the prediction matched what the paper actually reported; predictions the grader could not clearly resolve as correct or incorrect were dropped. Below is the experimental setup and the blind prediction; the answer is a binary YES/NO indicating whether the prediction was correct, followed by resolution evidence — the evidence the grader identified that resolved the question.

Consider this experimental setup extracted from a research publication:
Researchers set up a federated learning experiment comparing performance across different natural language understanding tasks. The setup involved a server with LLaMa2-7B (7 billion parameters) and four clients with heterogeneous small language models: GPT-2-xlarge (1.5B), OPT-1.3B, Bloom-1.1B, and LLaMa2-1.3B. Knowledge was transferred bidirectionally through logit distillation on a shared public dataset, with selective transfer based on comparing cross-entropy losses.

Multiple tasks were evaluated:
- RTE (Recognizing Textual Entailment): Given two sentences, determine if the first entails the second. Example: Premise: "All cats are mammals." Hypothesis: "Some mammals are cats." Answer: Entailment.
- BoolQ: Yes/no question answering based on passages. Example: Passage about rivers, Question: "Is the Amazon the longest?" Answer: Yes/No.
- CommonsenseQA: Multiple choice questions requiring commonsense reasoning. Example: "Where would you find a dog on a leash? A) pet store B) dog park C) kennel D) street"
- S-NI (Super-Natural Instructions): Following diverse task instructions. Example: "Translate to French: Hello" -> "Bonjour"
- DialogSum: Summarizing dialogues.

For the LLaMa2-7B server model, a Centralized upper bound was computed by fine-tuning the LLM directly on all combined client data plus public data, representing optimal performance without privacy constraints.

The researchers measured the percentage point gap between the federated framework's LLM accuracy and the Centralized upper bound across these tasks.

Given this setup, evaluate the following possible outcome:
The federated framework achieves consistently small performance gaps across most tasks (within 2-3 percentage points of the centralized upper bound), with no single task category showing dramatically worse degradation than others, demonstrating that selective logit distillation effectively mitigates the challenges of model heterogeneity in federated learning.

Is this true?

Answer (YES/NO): NO